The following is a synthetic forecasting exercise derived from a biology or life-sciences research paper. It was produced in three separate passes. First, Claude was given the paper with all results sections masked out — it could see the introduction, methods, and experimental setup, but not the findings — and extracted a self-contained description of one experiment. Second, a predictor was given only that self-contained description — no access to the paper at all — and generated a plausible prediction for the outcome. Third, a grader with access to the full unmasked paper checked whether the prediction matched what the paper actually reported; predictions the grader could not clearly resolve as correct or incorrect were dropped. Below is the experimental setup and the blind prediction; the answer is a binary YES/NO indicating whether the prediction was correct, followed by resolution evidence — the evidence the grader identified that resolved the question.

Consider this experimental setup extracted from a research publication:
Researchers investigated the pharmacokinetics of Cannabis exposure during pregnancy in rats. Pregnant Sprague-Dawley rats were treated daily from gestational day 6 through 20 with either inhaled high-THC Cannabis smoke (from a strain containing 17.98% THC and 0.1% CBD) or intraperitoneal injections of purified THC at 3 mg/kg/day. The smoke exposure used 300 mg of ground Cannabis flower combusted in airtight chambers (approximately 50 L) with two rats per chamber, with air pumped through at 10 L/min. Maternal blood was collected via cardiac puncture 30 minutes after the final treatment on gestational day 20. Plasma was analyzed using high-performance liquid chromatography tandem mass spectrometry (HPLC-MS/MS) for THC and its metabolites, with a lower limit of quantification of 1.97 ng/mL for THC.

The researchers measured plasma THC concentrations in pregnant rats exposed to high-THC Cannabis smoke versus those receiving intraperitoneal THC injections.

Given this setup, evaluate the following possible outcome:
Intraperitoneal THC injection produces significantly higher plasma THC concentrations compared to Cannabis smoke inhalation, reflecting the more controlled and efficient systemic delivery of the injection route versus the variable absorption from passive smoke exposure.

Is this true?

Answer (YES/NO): NO